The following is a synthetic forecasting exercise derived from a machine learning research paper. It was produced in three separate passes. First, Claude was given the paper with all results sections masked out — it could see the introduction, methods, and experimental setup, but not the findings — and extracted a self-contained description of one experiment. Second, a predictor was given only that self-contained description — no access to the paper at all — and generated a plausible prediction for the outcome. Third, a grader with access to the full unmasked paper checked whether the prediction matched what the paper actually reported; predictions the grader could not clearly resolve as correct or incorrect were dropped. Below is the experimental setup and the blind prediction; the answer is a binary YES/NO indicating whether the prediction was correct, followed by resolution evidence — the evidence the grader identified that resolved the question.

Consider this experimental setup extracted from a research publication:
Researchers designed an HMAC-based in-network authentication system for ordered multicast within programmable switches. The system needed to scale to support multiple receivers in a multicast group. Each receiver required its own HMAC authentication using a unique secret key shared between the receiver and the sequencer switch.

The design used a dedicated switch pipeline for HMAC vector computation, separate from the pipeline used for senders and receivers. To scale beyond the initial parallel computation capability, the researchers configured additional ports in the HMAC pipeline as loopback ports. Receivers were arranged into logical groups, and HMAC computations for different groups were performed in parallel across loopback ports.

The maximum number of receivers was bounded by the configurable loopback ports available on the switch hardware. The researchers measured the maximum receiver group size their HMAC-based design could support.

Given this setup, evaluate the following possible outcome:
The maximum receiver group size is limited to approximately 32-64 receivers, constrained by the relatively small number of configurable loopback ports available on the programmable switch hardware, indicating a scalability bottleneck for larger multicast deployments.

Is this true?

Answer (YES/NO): NO